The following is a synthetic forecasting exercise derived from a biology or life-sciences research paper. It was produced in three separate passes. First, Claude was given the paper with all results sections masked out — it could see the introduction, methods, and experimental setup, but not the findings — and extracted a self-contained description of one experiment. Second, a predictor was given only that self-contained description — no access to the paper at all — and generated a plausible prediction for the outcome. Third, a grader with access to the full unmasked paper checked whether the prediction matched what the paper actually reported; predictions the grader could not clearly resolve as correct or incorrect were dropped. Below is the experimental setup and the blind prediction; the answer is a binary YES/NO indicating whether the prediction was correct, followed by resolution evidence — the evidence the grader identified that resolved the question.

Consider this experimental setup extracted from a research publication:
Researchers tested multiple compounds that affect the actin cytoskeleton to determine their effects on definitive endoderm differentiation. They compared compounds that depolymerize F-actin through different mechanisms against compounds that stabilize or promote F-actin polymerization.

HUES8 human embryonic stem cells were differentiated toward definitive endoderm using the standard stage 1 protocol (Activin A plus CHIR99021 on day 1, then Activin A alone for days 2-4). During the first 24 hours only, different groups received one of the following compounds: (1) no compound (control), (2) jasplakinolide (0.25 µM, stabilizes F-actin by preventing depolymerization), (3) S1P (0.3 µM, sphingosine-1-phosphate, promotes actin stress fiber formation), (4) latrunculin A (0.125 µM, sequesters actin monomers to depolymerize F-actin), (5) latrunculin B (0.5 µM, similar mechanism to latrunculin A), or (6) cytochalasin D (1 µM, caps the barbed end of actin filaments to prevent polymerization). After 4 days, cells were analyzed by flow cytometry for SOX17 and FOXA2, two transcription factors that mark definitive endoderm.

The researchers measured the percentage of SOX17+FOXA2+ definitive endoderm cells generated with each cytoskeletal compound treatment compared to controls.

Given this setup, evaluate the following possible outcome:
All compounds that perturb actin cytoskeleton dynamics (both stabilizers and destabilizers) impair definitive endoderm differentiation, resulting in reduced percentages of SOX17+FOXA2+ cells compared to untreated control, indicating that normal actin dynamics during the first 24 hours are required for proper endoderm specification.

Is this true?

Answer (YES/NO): NO